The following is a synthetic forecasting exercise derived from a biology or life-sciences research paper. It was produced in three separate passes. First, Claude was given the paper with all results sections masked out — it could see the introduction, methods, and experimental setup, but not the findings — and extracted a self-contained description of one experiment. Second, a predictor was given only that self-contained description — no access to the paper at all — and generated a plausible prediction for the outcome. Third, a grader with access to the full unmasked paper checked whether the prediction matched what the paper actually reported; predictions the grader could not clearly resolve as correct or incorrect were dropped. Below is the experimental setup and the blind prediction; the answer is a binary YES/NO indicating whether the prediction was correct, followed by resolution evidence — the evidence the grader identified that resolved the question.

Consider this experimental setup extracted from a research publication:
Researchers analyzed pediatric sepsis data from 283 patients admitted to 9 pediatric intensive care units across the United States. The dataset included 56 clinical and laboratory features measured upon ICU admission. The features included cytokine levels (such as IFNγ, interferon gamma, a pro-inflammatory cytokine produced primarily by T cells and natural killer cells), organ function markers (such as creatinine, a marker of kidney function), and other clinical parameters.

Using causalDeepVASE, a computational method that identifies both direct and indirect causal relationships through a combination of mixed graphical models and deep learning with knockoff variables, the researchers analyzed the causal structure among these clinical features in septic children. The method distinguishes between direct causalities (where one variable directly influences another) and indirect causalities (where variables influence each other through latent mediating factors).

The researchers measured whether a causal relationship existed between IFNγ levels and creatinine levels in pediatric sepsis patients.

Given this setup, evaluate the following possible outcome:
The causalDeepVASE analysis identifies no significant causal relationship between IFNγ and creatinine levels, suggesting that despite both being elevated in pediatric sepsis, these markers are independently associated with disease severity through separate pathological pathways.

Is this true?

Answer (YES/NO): NO